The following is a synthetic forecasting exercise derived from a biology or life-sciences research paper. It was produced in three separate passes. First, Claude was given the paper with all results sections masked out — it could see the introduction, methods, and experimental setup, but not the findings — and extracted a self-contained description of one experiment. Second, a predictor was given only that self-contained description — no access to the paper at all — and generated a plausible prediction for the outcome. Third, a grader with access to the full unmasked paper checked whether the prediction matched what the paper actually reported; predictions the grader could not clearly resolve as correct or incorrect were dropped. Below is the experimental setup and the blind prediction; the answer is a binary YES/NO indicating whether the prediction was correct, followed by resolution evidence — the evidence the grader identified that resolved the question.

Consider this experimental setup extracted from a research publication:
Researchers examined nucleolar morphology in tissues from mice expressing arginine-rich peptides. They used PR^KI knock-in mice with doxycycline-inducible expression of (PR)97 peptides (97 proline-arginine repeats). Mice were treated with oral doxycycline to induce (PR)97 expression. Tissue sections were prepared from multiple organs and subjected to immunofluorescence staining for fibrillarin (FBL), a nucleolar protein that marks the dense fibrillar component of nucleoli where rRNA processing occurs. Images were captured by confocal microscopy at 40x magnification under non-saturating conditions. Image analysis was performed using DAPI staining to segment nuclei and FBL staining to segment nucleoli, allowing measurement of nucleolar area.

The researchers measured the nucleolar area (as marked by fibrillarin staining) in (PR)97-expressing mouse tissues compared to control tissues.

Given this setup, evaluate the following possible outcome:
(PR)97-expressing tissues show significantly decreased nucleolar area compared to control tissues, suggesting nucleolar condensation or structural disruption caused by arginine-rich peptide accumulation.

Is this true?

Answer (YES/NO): NO